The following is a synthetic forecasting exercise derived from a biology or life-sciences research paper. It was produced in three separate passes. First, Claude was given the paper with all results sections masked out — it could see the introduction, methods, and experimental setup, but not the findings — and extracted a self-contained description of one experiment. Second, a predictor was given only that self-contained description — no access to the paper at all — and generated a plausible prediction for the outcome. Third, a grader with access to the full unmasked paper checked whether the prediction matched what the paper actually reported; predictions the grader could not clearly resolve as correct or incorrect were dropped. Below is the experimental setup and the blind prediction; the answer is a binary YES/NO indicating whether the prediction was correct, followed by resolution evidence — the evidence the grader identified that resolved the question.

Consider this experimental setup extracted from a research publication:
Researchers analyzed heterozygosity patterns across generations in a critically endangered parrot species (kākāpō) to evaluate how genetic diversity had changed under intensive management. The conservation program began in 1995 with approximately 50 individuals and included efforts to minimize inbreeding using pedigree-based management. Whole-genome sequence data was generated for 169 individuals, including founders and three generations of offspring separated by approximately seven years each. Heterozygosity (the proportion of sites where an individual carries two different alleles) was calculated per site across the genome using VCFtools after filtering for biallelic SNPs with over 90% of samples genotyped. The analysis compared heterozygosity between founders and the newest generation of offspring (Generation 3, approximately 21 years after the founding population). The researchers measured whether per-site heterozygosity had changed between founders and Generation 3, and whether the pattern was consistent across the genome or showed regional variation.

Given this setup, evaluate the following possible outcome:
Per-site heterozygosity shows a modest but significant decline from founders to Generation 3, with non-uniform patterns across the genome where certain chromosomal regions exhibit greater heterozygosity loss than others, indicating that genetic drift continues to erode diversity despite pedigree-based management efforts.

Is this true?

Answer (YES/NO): NO